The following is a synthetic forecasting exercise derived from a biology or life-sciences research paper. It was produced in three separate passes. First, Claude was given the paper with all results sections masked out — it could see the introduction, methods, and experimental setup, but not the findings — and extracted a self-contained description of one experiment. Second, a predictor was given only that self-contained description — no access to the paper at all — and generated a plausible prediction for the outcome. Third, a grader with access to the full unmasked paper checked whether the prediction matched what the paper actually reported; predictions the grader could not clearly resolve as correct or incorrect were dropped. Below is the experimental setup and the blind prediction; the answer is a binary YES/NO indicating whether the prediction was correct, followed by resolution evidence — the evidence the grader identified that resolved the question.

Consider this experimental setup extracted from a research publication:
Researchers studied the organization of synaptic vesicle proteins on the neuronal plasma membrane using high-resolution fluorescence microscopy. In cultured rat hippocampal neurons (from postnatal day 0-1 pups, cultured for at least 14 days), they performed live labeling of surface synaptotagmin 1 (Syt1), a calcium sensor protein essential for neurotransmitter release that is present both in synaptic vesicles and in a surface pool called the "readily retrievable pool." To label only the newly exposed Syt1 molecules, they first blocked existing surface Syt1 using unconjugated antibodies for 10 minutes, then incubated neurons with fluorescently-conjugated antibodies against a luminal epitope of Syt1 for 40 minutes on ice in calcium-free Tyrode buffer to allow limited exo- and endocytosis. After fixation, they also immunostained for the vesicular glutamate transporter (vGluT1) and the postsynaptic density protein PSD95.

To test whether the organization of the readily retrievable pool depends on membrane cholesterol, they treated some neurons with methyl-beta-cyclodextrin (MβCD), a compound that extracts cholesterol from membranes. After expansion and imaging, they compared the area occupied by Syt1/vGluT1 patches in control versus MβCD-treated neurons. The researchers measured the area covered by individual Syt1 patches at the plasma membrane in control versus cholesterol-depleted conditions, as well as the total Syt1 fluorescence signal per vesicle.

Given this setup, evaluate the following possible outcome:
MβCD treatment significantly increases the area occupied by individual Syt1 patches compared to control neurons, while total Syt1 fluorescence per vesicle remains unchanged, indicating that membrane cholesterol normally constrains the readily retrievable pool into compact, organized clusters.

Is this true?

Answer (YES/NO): YES